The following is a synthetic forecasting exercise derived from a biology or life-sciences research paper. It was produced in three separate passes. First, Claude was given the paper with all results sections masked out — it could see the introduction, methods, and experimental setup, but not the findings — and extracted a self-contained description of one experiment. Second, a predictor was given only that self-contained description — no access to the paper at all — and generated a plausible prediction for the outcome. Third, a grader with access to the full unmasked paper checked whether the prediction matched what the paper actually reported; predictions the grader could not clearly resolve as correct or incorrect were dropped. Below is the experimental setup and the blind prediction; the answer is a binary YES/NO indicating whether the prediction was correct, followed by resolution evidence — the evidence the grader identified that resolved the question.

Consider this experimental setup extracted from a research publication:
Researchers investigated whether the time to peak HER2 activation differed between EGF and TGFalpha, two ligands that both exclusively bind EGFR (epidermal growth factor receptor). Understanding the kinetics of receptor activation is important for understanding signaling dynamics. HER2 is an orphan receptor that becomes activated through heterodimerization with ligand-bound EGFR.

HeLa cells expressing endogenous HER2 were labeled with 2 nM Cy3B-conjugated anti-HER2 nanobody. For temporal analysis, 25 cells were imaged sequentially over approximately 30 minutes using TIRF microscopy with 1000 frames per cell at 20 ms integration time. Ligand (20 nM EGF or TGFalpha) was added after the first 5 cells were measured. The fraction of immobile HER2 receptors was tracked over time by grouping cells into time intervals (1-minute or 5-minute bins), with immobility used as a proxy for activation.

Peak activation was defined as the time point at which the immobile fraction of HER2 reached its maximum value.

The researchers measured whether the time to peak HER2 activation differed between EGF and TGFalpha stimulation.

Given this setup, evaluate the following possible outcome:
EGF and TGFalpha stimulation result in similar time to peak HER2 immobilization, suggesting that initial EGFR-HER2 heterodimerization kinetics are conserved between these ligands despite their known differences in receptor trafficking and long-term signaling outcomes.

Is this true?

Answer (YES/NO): YES